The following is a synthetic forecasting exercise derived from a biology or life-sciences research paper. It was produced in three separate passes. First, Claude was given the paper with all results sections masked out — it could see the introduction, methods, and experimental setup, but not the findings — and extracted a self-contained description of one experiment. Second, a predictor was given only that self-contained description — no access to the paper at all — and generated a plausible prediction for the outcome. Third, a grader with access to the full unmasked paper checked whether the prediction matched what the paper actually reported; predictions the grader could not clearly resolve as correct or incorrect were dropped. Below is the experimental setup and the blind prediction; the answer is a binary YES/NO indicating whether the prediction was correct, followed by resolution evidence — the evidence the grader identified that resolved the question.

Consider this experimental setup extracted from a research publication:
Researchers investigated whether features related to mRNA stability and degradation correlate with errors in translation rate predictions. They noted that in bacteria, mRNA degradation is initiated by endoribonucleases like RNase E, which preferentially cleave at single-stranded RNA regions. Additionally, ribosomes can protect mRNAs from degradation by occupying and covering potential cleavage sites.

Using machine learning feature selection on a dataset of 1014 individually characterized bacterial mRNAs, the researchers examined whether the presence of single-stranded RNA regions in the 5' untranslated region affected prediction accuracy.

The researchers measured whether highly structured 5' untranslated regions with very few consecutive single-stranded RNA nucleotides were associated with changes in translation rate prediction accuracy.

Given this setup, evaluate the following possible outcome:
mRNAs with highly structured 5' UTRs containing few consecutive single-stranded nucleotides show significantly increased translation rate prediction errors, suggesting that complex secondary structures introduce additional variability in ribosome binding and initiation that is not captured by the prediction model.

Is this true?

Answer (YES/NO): NO